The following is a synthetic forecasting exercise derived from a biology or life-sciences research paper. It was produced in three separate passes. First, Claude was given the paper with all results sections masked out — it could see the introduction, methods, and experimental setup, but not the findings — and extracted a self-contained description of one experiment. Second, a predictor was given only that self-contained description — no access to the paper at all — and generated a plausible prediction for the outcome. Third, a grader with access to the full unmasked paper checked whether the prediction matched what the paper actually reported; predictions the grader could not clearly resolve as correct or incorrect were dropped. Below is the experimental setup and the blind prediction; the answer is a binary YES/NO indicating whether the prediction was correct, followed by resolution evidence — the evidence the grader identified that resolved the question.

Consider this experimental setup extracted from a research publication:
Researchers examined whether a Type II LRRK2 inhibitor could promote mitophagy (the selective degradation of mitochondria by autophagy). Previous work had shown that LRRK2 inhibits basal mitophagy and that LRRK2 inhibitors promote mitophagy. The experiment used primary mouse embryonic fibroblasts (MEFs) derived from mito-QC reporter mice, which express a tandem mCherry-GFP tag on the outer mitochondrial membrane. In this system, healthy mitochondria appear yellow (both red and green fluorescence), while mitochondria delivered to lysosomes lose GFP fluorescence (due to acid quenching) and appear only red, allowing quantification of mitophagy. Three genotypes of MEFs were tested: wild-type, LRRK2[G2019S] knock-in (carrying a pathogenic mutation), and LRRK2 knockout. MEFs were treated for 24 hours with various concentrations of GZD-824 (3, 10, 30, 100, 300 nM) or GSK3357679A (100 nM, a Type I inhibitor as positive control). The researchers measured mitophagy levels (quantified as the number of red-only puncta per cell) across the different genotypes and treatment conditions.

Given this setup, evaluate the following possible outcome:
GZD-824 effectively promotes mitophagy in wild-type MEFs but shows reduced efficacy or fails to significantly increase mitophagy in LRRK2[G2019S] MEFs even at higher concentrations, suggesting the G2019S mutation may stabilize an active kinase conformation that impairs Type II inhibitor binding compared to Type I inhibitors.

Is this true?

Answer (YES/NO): NO